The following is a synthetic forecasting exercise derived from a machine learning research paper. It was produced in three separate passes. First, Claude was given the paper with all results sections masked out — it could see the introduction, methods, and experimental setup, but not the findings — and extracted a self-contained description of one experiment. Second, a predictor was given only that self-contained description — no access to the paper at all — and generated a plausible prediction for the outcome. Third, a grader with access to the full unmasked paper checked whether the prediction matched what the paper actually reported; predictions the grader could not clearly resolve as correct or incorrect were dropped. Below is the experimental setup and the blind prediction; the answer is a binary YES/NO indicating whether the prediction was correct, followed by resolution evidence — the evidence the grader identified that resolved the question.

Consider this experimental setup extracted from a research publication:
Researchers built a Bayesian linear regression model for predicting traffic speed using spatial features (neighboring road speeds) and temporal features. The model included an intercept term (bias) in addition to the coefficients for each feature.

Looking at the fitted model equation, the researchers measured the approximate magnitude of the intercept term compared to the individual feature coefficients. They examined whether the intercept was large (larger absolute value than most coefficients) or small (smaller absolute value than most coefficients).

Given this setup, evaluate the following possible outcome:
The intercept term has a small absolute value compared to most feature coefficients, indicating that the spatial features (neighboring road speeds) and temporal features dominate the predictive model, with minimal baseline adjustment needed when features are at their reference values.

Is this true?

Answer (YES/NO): NO